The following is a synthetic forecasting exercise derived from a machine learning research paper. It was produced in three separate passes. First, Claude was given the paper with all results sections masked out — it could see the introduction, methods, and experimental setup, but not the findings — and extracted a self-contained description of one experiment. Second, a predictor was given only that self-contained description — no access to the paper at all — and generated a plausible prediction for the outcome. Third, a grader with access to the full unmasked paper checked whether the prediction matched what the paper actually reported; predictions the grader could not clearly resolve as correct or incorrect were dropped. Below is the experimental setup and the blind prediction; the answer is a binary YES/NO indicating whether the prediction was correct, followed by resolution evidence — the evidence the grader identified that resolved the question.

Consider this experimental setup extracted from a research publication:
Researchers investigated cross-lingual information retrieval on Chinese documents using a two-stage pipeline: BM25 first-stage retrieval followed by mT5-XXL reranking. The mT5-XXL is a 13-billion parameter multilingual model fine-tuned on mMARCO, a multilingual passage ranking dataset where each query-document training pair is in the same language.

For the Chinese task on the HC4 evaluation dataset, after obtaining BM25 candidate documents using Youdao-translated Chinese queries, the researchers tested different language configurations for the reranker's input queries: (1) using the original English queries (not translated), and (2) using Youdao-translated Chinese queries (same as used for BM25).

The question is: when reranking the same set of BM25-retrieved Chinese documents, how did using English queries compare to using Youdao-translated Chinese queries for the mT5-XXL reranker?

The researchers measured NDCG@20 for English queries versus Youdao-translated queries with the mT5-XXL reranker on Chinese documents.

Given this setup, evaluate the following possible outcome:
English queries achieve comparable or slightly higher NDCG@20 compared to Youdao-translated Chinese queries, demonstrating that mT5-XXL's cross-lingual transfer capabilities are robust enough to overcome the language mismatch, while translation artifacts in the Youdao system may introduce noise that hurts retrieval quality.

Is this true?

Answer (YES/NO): YES